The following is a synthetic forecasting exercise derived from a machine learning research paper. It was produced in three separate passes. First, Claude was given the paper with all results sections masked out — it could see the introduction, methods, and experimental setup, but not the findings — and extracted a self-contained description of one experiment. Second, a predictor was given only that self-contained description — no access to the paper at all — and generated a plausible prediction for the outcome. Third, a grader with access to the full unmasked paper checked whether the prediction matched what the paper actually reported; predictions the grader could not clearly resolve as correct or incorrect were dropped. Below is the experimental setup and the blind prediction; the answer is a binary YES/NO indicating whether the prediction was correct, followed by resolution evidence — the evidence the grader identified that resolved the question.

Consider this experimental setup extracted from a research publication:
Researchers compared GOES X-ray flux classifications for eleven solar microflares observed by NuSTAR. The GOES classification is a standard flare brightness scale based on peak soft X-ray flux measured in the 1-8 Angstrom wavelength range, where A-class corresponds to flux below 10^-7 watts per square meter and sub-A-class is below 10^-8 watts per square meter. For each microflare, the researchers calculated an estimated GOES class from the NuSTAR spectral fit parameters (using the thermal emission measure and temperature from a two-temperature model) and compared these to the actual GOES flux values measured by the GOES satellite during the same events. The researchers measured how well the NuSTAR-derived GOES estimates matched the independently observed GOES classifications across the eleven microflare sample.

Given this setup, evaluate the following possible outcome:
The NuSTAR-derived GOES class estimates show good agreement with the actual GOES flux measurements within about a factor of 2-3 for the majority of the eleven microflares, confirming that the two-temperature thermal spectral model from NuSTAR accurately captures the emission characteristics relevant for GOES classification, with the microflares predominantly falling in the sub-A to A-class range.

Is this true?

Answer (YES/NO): YES